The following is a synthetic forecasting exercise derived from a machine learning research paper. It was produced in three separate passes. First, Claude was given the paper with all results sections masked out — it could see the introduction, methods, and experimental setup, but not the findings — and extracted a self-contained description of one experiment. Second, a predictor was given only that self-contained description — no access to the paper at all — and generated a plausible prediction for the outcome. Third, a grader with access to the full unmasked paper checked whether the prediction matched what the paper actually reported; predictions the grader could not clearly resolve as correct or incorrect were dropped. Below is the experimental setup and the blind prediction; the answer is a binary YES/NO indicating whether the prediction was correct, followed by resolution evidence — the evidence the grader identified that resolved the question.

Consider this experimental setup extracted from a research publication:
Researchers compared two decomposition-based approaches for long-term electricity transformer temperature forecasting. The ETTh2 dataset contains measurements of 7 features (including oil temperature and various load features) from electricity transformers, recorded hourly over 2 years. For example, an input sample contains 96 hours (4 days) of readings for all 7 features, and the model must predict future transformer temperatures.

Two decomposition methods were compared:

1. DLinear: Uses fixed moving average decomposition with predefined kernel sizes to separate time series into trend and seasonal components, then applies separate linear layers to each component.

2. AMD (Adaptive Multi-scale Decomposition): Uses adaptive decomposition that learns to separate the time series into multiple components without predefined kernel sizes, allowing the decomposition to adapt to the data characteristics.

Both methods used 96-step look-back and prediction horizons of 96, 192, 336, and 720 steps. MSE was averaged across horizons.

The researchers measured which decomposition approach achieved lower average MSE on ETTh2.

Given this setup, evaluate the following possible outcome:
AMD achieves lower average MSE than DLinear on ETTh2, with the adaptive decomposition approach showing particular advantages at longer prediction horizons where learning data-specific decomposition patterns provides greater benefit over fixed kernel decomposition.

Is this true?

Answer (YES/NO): NO